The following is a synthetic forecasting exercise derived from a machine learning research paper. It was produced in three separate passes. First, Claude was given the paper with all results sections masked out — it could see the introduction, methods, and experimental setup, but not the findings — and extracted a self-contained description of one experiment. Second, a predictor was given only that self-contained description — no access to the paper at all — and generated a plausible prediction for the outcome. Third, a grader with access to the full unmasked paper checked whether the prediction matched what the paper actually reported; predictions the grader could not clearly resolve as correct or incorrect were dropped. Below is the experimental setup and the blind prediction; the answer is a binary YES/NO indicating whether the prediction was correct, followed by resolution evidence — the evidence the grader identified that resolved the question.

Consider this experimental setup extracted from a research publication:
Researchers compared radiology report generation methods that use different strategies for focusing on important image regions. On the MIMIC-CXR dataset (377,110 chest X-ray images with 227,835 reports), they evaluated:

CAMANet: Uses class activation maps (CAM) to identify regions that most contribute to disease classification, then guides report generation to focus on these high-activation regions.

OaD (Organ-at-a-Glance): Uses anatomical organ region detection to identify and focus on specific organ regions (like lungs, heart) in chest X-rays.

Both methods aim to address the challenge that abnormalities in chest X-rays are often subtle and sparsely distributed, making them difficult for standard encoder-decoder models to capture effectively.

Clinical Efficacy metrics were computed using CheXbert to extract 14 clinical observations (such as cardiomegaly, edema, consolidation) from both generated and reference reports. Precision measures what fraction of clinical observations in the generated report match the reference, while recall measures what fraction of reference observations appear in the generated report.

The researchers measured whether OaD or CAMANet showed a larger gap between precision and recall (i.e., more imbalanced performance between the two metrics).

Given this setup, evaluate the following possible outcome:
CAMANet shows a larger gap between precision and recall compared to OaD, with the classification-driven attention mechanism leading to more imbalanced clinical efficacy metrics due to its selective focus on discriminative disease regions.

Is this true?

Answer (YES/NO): YES